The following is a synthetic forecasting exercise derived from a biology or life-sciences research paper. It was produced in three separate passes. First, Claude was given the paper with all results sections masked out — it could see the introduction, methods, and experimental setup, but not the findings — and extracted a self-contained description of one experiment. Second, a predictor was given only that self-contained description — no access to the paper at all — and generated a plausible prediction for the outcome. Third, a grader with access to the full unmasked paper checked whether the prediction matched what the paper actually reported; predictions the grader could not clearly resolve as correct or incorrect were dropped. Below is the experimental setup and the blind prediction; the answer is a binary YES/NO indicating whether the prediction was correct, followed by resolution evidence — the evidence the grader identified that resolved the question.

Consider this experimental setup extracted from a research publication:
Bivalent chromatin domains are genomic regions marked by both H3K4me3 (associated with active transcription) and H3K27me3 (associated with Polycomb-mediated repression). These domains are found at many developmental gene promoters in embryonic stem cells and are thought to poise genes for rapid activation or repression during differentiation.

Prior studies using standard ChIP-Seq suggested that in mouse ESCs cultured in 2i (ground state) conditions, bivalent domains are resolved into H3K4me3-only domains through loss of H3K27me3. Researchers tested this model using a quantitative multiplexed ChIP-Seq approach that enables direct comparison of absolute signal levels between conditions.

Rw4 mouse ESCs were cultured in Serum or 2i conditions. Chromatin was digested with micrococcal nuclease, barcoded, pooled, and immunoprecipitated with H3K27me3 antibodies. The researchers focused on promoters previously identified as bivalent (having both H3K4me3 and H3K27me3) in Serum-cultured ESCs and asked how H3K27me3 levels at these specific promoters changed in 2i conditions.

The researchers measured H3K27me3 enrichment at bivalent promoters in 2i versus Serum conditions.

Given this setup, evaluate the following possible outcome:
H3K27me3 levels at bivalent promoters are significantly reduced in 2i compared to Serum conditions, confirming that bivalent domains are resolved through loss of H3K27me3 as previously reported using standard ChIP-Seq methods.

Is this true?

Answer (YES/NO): NO